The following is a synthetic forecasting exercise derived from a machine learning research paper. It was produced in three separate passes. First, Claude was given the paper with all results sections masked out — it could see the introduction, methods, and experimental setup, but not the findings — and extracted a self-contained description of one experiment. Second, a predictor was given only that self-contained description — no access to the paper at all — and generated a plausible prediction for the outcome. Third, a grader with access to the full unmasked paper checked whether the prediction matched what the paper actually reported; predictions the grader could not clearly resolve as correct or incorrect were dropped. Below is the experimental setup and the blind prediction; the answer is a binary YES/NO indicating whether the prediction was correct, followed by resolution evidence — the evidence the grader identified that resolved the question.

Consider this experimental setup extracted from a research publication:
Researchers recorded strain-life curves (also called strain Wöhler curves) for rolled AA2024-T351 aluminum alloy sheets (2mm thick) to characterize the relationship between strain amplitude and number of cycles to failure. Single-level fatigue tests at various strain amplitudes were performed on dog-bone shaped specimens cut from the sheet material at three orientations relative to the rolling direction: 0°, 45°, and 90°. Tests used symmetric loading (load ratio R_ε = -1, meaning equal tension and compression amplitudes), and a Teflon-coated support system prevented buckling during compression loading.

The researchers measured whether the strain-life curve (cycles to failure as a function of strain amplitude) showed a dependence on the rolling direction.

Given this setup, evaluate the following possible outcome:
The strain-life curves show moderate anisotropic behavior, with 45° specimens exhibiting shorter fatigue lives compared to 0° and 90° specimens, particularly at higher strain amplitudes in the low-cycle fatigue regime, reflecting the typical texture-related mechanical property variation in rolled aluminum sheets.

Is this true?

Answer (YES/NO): NO